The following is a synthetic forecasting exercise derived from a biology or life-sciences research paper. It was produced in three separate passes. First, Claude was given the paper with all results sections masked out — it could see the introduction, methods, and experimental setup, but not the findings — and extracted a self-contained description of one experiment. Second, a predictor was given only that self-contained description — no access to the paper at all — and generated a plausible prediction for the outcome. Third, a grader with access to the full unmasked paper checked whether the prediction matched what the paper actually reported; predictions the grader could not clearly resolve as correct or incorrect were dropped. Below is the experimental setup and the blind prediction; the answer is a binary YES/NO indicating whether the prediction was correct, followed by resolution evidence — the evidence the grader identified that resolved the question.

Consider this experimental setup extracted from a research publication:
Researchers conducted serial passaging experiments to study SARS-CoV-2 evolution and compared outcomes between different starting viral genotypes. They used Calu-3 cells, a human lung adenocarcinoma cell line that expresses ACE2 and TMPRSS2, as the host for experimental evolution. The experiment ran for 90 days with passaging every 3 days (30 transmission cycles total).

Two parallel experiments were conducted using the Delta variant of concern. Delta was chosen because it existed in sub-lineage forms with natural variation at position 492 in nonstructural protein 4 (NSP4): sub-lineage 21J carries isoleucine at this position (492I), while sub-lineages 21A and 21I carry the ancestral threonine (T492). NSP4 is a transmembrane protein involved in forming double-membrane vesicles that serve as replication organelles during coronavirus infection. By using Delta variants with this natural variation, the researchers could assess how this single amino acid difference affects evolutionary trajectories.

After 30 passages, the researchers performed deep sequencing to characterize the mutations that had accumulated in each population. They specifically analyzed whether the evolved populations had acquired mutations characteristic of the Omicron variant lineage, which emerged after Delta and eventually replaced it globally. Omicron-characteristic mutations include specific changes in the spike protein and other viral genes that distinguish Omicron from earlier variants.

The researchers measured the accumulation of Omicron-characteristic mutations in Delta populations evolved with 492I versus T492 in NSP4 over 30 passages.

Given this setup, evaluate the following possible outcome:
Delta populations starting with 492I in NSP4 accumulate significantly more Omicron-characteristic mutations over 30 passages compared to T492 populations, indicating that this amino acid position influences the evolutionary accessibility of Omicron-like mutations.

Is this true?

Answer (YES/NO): YES